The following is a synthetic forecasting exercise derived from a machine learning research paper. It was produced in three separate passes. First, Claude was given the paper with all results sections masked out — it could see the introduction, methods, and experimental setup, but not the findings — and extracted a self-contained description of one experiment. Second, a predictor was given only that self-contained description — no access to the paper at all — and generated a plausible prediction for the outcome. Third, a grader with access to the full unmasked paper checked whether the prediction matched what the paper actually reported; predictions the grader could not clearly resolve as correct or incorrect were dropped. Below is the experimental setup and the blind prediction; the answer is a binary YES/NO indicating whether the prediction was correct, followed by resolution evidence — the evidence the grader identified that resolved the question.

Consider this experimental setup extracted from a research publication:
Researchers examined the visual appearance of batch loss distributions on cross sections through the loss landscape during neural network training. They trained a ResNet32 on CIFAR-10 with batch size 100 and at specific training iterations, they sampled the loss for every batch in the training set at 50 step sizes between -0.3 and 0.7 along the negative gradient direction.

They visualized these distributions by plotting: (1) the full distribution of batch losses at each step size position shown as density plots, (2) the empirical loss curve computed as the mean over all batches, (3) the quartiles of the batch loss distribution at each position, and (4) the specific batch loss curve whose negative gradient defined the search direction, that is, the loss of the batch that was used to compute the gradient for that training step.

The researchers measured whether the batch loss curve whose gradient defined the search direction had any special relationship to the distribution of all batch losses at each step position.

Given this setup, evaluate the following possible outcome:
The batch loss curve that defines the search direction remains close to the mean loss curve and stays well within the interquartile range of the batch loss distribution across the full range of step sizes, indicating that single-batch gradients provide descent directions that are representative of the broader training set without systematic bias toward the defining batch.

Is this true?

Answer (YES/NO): NO